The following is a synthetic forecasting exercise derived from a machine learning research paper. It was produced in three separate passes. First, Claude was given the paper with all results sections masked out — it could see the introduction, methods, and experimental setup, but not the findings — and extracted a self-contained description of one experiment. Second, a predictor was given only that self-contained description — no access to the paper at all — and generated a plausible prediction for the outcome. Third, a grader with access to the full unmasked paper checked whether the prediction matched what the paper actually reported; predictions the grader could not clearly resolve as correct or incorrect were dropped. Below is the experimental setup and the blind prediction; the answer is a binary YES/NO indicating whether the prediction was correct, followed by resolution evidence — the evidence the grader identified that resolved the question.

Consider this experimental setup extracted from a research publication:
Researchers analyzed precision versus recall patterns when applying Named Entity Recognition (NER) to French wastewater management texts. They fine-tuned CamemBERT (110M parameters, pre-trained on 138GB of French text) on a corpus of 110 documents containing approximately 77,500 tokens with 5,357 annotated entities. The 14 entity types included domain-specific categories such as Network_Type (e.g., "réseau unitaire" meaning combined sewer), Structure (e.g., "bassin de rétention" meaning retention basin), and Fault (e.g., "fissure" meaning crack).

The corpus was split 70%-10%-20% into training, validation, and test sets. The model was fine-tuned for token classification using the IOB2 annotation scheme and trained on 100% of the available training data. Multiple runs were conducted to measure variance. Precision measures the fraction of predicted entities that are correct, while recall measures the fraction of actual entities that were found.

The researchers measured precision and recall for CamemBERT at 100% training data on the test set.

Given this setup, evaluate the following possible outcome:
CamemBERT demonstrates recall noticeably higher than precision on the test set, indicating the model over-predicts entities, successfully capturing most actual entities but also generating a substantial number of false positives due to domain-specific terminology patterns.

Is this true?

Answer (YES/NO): YES